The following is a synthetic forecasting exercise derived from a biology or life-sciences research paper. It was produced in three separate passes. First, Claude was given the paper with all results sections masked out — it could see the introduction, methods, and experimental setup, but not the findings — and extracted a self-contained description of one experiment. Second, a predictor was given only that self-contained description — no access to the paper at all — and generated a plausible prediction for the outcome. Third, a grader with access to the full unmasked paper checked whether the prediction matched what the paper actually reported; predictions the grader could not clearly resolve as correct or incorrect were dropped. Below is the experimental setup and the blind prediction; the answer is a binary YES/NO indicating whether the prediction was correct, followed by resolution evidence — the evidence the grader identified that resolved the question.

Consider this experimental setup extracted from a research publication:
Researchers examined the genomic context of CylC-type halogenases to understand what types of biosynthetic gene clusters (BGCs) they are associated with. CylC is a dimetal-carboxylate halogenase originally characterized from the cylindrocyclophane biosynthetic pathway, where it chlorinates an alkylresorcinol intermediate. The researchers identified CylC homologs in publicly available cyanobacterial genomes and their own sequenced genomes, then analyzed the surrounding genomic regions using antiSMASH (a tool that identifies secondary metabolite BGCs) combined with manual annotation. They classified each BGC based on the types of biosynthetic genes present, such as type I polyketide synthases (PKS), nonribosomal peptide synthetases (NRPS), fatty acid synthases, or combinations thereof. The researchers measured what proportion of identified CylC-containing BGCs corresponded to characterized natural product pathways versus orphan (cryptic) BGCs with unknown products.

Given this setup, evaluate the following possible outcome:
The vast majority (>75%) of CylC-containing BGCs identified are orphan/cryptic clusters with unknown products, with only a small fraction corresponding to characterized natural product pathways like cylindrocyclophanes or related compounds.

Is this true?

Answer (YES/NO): NO